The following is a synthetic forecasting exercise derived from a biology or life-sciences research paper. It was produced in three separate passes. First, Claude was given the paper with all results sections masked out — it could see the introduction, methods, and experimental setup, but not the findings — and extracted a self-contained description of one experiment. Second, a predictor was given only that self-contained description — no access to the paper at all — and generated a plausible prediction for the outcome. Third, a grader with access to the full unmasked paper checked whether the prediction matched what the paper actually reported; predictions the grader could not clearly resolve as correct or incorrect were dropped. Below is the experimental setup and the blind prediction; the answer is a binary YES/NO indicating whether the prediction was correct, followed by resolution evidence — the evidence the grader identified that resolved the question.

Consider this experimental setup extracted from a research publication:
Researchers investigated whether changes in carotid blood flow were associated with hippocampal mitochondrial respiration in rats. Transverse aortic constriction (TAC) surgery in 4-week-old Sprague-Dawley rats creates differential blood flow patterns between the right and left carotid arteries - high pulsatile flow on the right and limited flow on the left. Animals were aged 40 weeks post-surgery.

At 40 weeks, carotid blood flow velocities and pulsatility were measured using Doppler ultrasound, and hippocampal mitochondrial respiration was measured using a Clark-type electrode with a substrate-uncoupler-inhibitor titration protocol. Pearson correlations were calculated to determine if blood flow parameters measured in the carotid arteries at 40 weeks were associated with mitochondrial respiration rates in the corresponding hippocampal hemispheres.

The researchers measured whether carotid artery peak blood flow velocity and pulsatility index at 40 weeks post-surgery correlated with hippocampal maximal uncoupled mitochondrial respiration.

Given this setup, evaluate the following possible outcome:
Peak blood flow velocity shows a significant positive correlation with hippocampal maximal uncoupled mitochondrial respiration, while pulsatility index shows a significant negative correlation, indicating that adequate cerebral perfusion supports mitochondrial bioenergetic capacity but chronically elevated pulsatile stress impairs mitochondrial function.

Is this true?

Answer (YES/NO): NO